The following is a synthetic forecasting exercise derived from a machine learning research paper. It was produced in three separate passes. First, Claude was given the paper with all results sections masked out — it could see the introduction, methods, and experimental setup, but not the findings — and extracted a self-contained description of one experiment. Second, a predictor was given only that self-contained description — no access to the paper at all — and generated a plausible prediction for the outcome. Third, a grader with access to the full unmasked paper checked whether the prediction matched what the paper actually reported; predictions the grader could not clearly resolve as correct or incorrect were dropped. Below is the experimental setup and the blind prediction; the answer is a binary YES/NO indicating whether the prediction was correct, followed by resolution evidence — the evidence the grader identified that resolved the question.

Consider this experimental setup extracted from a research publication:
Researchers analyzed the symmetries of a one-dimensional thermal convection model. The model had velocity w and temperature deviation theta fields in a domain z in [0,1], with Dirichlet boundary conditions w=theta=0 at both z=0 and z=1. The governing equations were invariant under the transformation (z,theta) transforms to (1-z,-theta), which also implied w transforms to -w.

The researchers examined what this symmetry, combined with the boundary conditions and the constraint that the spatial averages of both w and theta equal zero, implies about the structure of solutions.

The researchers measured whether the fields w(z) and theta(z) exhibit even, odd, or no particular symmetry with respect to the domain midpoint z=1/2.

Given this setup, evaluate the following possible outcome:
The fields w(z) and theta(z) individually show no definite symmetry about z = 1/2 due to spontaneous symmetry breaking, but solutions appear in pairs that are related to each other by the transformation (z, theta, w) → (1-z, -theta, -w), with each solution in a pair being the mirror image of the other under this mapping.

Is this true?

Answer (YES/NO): NO